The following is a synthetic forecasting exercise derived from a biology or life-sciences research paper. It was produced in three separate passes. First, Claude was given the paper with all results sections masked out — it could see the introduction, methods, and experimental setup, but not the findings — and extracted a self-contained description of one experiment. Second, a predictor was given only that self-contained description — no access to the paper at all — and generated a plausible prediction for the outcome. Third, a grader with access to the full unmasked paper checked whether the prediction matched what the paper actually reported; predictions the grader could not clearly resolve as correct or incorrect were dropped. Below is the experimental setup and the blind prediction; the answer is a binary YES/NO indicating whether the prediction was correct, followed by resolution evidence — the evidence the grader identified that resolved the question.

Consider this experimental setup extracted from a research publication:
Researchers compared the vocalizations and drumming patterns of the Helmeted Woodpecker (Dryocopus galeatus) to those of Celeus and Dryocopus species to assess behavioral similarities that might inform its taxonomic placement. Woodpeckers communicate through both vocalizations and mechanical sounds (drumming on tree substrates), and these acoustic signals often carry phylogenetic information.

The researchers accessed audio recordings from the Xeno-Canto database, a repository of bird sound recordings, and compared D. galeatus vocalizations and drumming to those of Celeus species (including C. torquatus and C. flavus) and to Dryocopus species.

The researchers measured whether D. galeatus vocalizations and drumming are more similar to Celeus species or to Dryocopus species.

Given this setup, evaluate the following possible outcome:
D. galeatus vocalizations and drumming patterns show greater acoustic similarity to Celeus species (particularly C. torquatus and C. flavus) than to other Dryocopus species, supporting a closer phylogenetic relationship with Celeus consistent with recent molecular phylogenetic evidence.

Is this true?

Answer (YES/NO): YES